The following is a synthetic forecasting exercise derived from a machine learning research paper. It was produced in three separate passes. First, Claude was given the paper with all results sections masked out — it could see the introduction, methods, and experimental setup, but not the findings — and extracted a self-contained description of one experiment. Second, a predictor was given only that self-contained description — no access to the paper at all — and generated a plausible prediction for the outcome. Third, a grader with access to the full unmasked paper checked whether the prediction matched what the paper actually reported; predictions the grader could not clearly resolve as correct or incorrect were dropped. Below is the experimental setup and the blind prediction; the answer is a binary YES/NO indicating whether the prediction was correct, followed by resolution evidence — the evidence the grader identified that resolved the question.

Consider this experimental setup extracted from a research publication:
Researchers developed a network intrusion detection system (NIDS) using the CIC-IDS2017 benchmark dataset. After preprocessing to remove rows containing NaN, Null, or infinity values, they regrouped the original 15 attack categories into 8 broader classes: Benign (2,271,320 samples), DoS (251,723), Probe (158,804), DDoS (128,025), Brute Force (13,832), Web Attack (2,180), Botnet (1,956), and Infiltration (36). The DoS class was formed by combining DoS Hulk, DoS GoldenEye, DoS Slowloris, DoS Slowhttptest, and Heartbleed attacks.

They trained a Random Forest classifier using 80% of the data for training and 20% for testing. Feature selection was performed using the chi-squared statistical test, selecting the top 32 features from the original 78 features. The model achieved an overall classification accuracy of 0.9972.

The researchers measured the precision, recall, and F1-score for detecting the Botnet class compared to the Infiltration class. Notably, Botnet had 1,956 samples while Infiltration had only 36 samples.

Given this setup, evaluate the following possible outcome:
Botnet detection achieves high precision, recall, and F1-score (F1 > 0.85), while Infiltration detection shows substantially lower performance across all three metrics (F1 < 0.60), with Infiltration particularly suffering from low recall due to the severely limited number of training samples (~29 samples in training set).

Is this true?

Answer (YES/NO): NO